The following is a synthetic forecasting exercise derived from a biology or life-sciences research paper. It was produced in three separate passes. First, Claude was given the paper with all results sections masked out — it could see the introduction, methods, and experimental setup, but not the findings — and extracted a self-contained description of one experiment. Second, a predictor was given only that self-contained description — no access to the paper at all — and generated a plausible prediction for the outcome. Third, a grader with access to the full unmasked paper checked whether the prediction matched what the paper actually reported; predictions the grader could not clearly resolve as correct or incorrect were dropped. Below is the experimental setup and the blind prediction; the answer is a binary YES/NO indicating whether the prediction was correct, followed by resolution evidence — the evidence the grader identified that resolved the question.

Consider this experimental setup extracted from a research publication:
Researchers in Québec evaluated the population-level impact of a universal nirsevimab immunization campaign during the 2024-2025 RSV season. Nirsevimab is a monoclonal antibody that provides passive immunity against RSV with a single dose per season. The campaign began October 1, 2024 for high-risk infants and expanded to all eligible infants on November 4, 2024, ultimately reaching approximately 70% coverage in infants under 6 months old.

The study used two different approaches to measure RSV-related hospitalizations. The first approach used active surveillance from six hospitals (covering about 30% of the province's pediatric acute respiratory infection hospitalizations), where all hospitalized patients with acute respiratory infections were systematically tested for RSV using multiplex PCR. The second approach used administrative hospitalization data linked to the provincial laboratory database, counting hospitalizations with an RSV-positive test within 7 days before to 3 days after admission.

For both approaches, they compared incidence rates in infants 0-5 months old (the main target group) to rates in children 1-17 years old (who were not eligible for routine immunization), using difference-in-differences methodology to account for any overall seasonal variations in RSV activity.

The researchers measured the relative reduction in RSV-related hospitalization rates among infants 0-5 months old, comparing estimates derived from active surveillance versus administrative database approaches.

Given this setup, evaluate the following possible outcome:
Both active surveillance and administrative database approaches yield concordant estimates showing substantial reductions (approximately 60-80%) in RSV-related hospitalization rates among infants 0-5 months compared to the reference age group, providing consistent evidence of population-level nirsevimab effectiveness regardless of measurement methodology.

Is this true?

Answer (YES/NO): YES